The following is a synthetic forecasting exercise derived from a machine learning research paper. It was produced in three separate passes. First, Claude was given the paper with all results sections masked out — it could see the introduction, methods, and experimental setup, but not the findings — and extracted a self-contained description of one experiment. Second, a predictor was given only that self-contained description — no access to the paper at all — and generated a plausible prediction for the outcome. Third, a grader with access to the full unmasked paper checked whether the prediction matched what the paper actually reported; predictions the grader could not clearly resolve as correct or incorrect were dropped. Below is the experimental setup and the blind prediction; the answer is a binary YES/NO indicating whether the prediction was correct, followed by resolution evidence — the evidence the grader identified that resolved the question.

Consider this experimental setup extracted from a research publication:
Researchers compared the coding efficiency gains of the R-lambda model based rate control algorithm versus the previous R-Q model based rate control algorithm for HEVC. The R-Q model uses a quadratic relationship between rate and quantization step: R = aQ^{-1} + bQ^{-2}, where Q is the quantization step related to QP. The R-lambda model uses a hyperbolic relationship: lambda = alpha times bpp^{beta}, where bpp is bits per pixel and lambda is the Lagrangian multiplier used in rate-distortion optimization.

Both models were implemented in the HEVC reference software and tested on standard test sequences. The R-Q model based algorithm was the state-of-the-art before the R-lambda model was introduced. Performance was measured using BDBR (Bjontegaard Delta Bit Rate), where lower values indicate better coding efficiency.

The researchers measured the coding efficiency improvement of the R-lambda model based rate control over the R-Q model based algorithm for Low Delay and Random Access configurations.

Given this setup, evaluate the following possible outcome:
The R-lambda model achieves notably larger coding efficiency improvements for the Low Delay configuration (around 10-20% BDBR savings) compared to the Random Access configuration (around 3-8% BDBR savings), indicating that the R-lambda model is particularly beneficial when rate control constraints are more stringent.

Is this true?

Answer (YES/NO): NO